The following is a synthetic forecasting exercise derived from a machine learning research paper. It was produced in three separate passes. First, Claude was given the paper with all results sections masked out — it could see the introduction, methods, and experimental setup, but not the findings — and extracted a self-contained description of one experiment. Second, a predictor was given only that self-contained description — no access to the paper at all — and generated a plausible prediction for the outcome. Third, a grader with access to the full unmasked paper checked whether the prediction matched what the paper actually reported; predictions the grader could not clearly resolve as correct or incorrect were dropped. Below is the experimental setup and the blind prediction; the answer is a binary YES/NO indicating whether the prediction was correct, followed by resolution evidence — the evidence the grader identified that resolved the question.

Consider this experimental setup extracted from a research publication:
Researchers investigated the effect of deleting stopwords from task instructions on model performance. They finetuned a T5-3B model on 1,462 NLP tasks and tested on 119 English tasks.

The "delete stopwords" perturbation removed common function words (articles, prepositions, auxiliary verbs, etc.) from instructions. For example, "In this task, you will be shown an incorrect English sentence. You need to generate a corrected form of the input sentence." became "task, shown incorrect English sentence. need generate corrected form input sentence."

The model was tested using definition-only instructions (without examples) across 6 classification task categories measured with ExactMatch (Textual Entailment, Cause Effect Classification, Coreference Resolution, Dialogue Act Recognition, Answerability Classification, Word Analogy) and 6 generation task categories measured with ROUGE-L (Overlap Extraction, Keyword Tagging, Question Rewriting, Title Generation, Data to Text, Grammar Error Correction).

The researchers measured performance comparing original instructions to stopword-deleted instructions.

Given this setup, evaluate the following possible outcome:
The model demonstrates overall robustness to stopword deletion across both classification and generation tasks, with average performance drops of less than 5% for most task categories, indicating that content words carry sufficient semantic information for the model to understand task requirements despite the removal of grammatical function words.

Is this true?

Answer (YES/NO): NO